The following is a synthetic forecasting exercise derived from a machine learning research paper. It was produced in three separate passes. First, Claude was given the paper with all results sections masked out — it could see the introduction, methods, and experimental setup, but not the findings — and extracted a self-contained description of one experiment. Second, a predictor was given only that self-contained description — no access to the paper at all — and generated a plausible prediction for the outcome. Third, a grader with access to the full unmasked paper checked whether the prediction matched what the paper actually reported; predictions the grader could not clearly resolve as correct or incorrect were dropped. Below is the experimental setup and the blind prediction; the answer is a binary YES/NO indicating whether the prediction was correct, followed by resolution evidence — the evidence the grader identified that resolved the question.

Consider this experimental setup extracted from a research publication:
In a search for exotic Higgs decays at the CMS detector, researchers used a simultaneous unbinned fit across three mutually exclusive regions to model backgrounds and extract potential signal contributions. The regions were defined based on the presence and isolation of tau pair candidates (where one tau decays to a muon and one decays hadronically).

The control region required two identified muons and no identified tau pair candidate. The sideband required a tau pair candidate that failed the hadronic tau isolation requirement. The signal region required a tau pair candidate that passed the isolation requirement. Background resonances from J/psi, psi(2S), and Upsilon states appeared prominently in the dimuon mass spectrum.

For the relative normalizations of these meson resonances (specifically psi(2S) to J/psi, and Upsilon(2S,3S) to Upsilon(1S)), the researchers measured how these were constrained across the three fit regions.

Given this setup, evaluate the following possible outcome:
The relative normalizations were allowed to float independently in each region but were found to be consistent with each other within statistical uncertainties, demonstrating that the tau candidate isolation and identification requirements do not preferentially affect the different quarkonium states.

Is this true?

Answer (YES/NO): NO